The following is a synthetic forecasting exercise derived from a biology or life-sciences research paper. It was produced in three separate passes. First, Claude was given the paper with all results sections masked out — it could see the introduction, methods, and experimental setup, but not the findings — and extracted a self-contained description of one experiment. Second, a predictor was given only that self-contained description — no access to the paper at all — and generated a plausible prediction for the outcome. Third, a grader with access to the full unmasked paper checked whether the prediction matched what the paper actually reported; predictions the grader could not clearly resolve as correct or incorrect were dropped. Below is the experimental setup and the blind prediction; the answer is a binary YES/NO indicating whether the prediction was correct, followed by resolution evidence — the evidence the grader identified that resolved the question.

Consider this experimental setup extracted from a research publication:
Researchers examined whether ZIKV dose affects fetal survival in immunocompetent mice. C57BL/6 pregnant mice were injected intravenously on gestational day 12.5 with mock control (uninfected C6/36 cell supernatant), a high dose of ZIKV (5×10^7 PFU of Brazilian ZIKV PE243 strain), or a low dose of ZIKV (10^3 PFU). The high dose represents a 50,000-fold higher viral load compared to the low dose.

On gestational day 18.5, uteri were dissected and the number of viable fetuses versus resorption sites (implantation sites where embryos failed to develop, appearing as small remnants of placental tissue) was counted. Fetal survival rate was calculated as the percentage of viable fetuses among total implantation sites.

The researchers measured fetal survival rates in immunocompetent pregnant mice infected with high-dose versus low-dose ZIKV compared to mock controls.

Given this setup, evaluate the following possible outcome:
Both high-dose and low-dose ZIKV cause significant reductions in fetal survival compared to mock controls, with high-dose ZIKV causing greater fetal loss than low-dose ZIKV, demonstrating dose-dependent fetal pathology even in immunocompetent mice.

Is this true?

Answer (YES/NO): NO